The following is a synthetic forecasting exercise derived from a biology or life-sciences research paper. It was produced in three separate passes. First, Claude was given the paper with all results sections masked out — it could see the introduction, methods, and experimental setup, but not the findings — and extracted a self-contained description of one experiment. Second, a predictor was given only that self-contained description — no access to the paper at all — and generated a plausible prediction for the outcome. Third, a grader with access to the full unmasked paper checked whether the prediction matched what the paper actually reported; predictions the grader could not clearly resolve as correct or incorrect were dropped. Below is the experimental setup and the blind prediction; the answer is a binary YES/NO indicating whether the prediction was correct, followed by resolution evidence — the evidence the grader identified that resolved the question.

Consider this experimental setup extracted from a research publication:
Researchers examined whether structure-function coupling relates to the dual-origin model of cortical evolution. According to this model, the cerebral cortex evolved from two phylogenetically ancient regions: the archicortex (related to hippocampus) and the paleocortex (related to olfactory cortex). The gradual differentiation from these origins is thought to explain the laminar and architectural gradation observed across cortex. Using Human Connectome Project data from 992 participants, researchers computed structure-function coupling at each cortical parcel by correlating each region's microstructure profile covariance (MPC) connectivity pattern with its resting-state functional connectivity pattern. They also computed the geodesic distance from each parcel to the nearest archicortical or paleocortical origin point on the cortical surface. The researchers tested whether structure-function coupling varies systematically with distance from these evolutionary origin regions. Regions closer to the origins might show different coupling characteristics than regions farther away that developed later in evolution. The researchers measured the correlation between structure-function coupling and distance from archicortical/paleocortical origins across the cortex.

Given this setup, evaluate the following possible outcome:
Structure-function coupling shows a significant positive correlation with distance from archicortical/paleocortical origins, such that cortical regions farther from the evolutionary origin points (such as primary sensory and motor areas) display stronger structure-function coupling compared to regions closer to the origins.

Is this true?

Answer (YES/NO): YES